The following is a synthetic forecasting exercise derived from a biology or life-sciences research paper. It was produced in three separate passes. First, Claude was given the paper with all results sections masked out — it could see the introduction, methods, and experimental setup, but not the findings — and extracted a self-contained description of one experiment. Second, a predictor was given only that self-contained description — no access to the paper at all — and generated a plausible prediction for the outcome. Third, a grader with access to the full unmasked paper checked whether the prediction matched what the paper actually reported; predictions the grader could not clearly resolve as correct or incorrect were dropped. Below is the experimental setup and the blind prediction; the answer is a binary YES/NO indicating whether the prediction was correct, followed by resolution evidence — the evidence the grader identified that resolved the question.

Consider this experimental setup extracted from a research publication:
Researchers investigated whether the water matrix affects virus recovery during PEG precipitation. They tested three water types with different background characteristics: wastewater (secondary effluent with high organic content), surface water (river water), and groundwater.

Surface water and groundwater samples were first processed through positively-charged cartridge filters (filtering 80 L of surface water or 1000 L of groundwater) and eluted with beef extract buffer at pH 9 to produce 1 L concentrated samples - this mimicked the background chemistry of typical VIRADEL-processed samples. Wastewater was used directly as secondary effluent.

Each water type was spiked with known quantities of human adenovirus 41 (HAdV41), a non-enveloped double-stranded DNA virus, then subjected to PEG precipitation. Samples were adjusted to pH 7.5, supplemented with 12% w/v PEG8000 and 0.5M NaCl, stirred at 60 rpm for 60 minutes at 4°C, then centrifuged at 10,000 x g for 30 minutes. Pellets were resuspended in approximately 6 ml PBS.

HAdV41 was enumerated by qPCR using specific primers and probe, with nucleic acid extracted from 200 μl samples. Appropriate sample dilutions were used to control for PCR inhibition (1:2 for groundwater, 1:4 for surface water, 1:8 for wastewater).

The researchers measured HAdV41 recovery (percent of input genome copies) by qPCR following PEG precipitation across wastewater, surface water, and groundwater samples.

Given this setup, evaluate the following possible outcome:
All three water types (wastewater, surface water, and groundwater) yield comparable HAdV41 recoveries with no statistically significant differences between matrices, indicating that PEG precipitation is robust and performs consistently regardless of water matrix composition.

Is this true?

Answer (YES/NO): NO